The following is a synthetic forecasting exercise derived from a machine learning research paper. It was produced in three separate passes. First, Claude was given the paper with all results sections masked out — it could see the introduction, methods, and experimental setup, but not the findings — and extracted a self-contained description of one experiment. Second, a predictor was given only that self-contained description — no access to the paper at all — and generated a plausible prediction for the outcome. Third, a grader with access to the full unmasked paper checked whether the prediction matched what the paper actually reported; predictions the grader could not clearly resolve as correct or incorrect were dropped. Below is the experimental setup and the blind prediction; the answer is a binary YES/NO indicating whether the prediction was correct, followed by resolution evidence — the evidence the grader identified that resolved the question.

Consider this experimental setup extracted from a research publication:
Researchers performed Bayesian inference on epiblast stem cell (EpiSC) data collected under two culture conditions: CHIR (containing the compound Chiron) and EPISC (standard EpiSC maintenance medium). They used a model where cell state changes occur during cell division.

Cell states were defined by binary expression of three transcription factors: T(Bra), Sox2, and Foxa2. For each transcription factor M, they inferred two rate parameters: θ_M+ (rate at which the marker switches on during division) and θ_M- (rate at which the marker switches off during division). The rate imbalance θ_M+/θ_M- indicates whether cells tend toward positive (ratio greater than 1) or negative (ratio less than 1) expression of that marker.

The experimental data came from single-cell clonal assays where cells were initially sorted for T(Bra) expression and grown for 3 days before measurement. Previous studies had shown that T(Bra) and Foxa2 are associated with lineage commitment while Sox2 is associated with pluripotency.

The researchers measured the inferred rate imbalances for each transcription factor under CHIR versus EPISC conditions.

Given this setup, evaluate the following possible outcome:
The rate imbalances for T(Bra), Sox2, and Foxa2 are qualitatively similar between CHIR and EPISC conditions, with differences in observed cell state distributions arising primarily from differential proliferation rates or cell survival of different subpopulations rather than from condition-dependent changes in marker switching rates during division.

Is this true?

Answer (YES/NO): NO